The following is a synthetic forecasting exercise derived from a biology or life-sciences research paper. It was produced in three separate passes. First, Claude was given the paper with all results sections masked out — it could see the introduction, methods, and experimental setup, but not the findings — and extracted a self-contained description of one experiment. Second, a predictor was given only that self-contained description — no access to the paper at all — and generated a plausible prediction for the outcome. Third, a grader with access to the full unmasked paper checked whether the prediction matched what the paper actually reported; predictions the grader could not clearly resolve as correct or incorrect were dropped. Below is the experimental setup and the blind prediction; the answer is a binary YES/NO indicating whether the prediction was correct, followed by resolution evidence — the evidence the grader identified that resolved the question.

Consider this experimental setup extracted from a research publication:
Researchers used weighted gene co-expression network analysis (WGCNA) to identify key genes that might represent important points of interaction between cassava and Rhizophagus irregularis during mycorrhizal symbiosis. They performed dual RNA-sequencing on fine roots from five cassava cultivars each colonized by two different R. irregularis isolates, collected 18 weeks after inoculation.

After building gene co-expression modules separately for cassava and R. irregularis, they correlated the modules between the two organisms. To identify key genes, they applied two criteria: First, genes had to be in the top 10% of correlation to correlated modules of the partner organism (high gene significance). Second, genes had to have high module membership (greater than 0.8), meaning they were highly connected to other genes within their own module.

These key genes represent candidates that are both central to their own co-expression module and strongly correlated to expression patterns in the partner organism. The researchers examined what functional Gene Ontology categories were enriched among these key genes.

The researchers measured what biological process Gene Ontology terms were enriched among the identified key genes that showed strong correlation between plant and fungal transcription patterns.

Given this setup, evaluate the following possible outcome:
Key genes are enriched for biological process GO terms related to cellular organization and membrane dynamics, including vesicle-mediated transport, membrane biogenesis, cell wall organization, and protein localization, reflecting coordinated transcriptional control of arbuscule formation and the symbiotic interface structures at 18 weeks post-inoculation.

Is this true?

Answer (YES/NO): NO